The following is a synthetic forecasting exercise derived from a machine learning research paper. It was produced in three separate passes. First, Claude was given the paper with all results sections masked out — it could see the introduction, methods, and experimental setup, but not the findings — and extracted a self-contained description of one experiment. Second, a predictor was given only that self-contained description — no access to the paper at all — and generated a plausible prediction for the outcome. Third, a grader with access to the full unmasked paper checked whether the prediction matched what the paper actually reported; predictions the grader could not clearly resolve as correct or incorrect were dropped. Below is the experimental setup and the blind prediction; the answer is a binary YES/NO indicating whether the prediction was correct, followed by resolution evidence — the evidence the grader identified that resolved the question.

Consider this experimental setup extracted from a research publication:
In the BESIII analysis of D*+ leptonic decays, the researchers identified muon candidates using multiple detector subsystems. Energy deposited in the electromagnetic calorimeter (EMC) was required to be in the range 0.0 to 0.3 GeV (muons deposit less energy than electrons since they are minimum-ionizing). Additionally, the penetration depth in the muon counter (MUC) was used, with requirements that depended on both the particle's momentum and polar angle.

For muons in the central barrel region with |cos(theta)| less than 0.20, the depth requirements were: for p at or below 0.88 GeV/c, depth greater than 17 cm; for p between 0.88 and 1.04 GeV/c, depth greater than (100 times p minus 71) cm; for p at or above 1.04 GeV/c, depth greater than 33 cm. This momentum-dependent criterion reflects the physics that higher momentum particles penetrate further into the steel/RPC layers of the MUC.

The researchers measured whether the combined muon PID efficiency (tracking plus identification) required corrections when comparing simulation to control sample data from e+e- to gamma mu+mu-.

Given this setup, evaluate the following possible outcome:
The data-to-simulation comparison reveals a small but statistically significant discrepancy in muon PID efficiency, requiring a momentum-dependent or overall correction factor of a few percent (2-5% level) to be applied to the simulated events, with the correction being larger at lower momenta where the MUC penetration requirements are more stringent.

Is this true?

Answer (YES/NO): NO